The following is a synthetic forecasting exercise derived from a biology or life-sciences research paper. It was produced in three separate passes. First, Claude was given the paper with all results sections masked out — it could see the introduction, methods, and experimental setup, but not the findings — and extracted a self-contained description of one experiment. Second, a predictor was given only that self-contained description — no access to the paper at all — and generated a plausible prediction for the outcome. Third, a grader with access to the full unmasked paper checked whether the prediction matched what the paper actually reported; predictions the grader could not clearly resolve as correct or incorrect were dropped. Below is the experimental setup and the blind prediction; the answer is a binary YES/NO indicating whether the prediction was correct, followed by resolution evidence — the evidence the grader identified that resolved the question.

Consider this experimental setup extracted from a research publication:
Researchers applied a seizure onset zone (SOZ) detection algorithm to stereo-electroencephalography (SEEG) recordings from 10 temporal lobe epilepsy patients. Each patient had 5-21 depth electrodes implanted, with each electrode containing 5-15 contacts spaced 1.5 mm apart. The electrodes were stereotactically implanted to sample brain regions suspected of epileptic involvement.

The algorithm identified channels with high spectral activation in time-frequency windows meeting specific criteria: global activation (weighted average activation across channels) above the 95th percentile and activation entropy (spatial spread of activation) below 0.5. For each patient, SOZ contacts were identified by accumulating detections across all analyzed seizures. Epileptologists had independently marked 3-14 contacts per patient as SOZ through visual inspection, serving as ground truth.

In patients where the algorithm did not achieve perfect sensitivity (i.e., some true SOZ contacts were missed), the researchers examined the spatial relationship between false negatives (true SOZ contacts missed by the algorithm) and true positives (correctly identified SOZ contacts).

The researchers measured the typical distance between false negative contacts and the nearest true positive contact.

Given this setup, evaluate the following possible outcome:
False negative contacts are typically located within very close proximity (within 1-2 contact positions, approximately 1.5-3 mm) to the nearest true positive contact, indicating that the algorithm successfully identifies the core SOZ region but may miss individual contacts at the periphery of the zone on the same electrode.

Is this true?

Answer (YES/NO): YES